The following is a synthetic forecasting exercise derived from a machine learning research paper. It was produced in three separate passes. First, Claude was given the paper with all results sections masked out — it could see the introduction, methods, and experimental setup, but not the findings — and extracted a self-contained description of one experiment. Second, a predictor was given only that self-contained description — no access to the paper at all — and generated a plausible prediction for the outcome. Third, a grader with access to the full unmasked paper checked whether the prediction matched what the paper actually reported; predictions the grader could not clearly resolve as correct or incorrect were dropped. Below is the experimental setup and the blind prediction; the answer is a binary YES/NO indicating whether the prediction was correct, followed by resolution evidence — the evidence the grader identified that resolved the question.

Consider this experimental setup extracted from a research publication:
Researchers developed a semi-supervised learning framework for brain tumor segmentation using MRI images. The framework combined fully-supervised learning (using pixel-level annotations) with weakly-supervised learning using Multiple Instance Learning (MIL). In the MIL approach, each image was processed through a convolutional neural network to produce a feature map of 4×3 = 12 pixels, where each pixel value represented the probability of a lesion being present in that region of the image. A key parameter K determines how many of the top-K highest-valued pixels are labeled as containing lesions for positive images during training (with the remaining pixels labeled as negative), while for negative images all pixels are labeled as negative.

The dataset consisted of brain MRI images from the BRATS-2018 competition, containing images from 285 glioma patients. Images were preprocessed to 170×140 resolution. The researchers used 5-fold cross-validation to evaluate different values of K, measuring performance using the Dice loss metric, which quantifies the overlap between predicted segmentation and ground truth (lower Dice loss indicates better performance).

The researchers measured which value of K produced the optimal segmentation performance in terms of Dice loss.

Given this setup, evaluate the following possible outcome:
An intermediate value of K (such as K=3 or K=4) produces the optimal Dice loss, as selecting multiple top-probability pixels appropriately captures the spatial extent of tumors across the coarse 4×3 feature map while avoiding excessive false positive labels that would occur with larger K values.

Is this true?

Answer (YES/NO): YES